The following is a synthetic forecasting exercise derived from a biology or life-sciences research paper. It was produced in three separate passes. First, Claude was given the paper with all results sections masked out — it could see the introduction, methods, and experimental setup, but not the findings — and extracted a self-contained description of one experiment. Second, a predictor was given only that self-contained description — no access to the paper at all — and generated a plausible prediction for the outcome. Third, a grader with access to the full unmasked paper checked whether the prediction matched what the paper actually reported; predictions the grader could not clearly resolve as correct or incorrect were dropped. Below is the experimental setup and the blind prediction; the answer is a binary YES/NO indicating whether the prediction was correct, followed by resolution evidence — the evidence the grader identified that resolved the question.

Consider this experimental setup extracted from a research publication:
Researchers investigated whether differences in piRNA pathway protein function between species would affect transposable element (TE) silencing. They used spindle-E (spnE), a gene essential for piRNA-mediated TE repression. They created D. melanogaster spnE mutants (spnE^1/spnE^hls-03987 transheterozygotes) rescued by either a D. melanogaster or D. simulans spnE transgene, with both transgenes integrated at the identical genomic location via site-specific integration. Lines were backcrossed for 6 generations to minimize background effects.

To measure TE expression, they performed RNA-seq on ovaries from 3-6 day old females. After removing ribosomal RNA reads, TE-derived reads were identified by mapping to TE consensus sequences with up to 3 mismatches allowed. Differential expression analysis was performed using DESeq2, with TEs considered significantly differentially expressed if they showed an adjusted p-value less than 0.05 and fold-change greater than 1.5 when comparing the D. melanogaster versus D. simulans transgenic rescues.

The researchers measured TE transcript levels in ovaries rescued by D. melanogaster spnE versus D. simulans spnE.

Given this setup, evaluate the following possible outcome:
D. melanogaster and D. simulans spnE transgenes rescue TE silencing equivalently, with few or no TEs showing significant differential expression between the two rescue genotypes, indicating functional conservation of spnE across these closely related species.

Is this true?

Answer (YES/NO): YES